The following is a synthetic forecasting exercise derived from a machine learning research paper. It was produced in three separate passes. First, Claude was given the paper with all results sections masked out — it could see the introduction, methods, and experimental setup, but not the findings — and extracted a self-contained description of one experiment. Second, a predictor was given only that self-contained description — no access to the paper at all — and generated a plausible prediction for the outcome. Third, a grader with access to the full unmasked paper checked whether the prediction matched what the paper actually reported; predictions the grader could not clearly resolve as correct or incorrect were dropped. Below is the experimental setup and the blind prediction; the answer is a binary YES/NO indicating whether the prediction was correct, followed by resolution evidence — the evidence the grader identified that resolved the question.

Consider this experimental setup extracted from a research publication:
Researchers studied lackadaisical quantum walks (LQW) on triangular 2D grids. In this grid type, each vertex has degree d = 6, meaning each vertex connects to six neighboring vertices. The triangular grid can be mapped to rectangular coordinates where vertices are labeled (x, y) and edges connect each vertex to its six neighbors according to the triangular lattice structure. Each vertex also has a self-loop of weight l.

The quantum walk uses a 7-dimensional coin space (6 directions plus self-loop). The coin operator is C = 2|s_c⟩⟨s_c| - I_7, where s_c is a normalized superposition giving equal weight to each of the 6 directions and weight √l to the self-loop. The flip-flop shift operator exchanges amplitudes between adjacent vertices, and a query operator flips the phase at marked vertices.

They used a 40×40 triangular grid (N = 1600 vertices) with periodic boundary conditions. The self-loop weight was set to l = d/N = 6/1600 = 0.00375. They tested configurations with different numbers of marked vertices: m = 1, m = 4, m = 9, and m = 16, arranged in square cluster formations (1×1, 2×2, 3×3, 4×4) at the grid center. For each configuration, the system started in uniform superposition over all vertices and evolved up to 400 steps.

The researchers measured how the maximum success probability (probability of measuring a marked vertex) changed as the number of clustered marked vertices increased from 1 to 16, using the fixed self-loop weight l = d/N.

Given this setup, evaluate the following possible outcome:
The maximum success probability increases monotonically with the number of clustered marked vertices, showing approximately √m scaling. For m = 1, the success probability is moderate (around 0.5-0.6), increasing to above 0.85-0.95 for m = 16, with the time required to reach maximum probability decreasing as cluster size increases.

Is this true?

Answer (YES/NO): NO